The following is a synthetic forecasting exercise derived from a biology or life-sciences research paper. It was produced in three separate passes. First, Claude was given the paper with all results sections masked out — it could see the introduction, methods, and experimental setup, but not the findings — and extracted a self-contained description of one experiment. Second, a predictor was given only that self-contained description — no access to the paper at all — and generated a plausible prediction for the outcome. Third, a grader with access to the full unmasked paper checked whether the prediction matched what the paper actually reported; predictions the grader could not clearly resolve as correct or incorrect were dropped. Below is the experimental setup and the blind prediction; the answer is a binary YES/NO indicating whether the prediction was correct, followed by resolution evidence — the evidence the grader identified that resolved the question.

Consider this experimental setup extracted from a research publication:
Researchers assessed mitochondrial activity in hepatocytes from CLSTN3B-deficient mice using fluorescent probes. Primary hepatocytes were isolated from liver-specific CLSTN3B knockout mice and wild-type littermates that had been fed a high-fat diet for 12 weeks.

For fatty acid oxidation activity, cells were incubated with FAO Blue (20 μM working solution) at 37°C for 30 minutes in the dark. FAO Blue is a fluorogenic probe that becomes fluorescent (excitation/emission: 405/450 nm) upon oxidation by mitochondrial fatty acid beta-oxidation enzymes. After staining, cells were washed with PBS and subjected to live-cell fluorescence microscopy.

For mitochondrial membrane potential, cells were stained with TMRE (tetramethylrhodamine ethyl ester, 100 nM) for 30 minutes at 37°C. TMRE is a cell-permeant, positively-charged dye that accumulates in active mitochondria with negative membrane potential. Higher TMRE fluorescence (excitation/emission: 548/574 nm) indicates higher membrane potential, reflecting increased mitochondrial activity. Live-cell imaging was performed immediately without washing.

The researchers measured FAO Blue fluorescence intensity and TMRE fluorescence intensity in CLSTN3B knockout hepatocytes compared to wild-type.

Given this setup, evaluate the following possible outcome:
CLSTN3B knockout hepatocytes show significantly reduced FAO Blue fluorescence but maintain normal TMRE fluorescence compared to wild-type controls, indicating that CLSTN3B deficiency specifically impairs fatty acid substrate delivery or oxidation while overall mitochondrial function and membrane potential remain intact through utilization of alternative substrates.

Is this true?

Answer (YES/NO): NO